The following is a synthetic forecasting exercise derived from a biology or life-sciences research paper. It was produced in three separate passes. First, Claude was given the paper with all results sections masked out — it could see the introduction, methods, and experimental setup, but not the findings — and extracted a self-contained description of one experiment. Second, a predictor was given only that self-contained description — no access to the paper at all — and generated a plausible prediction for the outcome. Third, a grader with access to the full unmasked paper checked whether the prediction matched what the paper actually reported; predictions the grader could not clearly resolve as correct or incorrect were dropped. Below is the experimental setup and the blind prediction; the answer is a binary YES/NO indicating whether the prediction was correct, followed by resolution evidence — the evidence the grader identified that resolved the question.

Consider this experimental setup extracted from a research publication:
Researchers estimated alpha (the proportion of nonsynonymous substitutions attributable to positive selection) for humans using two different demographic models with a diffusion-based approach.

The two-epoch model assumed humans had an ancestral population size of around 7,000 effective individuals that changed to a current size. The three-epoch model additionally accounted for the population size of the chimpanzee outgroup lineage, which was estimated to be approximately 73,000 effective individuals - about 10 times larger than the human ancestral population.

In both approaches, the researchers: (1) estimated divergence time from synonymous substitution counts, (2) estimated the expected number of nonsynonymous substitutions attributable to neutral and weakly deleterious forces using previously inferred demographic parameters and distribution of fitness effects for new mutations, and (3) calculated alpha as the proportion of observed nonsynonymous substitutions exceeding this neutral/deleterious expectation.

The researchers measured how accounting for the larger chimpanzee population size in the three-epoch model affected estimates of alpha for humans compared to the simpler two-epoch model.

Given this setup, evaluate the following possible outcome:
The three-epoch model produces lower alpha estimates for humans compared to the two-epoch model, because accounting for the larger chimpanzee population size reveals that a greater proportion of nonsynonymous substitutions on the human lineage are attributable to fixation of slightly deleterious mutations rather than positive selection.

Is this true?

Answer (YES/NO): NO